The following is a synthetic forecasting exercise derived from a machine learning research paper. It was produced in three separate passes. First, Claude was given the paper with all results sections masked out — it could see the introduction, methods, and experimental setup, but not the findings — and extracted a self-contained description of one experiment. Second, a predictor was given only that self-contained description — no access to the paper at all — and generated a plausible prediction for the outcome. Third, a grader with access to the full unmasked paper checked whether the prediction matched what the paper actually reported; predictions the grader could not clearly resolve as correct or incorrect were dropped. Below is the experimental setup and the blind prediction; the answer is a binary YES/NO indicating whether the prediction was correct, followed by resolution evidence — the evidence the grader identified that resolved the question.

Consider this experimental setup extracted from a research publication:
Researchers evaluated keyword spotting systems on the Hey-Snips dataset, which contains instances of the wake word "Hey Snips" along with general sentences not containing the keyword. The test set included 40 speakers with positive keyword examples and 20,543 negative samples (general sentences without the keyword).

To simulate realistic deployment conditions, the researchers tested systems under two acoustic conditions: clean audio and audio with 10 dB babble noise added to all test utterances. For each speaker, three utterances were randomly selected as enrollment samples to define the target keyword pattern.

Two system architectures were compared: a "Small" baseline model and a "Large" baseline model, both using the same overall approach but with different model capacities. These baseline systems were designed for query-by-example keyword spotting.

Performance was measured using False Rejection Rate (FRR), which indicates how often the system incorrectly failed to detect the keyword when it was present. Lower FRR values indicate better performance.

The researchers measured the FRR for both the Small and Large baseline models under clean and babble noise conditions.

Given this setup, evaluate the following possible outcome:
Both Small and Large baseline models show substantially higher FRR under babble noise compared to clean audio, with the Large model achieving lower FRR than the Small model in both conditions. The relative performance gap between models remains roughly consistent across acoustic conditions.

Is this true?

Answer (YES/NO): NO